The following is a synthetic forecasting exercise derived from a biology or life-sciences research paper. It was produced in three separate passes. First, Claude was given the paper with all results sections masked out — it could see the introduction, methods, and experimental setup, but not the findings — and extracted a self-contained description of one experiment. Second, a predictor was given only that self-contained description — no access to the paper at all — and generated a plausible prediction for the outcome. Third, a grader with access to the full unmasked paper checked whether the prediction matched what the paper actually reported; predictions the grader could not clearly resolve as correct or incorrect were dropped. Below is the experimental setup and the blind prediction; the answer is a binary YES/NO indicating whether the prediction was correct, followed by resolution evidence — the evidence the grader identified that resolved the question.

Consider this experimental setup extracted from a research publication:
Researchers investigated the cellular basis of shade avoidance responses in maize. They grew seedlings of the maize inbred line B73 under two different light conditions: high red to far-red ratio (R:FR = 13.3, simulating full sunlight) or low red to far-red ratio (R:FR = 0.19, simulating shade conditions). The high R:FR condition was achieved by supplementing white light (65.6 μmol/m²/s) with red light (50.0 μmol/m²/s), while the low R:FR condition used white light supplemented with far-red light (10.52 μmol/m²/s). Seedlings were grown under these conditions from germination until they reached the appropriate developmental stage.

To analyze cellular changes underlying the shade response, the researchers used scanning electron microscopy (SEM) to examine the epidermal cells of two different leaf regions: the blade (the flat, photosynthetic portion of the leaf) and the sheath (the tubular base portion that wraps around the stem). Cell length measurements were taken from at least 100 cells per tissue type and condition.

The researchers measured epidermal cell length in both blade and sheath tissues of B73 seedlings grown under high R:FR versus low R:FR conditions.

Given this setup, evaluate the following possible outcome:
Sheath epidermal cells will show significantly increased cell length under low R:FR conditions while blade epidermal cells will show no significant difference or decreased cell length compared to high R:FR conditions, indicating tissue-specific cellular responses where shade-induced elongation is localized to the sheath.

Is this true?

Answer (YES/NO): NO